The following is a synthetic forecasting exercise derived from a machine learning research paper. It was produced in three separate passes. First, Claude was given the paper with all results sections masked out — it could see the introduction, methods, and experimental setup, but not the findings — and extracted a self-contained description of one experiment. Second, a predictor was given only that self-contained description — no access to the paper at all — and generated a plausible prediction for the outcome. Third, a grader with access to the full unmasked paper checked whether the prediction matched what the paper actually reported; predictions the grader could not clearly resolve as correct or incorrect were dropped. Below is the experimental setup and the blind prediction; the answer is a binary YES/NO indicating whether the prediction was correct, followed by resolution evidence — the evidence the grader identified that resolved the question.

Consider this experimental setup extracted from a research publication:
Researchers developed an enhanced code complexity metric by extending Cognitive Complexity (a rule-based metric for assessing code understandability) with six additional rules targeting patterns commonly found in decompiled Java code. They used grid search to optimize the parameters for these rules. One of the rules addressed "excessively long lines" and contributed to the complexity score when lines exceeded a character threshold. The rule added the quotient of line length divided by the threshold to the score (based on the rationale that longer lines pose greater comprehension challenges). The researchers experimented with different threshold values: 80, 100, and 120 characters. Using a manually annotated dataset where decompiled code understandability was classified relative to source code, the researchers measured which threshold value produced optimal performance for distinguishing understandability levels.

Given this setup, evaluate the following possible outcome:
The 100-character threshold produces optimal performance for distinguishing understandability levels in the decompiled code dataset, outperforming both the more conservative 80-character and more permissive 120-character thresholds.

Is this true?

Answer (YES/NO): NO